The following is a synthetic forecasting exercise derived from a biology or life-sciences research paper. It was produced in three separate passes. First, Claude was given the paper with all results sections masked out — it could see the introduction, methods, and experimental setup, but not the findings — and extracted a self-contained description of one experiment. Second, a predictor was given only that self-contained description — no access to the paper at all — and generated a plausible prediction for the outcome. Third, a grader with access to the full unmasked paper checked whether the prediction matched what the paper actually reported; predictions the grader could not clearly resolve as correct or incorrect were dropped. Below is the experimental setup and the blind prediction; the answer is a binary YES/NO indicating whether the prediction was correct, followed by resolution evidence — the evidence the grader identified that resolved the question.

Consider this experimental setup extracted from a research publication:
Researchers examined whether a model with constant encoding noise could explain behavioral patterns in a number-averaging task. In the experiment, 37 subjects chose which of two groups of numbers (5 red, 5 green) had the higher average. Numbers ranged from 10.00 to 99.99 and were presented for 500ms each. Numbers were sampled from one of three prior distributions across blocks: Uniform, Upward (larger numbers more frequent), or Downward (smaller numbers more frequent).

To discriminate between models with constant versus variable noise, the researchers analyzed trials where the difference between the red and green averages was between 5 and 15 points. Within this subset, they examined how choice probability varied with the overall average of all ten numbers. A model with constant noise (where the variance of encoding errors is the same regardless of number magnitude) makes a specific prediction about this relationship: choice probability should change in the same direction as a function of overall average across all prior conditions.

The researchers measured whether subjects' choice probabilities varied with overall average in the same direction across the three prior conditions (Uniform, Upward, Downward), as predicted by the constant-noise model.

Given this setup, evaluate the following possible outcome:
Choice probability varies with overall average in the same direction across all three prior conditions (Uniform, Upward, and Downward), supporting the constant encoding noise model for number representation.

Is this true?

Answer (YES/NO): NO